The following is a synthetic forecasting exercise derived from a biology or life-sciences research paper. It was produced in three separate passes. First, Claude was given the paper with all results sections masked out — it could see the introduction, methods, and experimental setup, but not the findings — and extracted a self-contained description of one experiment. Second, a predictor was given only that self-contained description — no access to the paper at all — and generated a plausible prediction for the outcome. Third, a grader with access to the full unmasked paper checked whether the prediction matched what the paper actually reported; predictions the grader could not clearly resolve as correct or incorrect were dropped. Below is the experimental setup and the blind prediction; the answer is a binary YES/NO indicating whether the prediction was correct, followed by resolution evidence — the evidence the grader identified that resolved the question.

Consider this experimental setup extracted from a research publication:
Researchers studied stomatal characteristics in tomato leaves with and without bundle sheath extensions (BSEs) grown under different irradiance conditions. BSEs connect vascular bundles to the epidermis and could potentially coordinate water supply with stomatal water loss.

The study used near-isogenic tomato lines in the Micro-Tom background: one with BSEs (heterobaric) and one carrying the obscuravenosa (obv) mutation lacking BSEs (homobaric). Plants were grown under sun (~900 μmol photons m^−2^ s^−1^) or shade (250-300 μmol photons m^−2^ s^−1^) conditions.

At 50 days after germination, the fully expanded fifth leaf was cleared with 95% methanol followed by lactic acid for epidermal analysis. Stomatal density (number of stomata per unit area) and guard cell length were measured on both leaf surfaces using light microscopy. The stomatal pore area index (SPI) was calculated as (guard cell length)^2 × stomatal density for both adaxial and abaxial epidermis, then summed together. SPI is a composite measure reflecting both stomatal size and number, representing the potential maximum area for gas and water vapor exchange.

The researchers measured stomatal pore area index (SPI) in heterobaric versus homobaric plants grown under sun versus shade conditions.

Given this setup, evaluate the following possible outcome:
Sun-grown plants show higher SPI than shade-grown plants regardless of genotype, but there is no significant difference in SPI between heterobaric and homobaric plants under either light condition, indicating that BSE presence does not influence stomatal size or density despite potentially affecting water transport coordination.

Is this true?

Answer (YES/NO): NO